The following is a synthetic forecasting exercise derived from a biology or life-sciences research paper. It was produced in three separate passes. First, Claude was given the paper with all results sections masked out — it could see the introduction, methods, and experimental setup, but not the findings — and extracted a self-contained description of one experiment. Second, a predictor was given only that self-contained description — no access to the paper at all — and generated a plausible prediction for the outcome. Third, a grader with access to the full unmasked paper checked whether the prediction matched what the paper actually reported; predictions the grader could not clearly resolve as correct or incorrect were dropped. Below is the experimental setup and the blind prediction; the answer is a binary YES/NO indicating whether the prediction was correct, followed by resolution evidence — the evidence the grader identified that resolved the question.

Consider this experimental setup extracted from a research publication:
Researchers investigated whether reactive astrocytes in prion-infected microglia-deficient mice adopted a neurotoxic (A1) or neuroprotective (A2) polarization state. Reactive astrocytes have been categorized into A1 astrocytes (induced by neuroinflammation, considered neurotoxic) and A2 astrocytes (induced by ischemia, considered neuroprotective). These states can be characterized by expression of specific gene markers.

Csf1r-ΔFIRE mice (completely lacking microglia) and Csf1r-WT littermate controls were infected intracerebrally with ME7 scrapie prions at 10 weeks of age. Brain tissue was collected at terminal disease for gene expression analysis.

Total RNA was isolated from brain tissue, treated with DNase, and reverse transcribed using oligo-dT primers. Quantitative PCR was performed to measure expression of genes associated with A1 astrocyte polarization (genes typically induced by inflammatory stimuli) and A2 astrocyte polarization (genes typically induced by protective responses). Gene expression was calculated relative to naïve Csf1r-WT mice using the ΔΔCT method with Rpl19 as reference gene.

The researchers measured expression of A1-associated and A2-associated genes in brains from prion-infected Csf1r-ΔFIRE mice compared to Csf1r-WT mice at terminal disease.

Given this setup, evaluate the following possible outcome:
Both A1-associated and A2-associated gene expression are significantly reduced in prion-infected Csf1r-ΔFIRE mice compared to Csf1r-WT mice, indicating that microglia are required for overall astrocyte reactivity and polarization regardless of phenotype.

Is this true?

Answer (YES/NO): NO